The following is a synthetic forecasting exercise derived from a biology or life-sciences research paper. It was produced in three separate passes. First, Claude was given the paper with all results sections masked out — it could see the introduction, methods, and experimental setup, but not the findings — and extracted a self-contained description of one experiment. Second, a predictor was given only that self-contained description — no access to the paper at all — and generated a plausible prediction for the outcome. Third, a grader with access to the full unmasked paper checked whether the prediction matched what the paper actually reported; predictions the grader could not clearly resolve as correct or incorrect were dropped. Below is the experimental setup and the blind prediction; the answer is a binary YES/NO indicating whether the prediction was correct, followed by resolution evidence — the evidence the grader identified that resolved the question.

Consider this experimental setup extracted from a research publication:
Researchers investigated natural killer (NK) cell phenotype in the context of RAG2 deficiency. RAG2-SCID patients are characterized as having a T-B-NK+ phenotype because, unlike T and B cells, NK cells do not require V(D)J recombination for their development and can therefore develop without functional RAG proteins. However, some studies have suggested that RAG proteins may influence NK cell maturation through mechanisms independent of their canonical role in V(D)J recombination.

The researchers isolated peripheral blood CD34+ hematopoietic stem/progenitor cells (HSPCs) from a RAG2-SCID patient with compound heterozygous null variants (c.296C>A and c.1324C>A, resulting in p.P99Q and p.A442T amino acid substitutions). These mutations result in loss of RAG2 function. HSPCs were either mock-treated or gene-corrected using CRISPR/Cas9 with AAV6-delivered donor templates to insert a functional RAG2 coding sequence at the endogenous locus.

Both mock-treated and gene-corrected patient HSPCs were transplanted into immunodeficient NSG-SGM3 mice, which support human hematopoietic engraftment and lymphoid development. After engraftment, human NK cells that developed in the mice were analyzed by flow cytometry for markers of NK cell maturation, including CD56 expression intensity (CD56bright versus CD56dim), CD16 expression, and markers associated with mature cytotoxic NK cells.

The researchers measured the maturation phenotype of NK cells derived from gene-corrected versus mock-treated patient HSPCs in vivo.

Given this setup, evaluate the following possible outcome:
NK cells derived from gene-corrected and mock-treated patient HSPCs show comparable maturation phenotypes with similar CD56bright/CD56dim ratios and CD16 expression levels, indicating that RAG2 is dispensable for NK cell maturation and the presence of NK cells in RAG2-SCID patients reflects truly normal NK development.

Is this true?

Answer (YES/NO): NO